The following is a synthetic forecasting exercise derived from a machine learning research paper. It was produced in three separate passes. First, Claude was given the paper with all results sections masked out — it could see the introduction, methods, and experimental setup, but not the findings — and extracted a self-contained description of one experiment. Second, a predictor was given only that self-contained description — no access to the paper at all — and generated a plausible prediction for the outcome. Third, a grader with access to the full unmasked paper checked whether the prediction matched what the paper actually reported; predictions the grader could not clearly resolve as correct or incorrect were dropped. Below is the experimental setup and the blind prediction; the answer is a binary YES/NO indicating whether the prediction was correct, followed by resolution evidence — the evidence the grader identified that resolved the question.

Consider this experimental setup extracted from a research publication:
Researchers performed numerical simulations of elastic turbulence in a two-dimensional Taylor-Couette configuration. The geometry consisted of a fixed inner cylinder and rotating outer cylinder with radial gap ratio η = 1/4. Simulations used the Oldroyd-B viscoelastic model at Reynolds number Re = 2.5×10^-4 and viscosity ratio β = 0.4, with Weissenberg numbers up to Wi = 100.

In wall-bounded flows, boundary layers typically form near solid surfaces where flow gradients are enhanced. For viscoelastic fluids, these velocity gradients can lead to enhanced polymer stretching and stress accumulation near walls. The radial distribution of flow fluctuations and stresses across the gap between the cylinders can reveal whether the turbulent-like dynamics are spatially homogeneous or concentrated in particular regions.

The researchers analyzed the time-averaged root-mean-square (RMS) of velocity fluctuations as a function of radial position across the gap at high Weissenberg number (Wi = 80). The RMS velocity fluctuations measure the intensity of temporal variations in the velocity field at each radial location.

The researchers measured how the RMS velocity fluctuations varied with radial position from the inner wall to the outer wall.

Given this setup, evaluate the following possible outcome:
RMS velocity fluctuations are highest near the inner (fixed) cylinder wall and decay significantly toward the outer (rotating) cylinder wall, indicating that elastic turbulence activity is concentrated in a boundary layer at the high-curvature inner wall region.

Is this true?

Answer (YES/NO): YES